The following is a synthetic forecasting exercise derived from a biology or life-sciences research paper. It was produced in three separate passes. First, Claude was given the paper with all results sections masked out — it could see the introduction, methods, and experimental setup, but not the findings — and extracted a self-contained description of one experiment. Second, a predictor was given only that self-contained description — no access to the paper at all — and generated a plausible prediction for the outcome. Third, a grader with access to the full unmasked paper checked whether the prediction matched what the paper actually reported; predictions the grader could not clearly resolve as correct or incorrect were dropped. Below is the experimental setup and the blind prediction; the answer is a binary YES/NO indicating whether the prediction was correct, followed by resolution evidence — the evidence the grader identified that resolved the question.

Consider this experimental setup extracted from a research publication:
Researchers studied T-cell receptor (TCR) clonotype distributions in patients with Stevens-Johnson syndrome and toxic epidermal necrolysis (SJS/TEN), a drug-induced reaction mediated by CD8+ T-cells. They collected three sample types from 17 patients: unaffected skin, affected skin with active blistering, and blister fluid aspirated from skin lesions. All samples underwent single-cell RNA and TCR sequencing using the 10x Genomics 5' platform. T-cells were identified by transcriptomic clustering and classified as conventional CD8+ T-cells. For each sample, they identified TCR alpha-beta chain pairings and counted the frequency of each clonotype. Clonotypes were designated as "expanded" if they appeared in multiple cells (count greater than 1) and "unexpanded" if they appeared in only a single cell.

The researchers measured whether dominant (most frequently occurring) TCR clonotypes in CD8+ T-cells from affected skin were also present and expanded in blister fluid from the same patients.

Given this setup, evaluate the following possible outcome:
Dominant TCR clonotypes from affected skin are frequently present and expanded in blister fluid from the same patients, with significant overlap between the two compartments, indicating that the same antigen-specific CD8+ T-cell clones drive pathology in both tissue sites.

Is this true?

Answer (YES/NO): YES